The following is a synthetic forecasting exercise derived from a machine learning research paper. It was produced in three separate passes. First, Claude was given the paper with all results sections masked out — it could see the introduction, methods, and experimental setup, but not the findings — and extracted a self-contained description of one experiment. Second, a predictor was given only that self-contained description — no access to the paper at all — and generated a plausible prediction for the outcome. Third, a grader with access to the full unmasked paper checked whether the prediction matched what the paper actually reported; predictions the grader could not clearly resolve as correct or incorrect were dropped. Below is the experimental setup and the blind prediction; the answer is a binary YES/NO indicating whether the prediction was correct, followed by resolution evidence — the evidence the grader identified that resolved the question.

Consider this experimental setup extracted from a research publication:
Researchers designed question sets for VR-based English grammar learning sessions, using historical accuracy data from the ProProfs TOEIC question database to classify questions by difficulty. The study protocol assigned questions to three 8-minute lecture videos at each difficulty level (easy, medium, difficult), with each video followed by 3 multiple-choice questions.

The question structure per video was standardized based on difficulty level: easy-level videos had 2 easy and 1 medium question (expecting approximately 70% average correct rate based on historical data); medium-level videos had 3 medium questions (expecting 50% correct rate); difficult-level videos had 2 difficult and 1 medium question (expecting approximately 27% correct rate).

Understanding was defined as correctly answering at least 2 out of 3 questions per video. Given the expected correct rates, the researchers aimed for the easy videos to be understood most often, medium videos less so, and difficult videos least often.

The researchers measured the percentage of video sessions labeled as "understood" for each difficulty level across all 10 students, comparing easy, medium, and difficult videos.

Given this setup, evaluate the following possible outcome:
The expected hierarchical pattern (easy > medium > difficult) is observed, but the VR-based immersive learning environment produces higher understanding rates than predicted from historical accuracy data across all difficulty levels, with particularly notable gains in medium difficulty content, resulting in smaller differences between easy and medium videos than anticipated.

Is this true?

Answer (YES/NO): NO